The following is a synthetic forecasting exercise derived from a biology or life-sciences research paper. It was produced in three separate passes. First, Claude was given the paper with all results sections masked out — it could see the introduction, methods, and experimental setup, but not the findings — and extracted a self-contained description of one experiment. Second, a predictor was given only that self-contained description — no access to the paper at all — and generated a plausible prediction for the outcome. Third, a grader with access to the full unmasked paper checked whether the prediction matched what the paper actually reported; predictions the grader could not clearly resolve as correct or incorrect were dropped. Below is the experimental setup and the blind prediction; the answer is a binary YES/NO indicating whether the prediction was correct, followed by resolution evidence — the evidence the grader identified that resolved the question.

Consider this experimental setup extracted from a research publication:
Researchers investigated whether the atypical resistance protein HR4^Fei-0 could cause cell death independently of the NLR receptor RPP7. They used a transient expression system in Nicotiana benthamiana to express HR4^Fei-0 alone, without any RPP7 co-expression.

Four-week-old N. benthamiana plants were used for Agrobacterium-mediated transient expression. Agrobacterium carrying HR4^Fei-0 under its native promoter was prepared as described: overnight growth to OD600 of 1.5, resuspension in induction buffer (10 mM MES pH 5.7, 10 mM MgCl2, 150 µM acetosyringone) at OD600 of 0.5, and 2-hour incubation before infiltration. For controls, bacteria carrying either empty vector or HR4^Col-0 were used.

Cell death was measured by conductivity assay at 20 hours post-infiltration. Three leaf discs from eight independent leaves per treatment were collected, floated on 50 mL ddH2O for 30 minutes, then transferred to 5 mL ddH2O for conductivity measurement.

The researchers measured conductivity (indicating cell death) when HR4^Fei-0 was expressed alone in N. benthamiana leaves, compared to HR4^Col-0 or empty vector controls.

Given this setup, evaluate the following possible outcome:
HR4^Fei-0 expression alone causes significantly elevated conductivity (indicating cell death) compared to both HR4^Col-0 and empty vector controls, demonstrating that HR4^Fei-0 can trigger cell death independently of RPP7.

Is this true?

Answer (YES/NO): NO